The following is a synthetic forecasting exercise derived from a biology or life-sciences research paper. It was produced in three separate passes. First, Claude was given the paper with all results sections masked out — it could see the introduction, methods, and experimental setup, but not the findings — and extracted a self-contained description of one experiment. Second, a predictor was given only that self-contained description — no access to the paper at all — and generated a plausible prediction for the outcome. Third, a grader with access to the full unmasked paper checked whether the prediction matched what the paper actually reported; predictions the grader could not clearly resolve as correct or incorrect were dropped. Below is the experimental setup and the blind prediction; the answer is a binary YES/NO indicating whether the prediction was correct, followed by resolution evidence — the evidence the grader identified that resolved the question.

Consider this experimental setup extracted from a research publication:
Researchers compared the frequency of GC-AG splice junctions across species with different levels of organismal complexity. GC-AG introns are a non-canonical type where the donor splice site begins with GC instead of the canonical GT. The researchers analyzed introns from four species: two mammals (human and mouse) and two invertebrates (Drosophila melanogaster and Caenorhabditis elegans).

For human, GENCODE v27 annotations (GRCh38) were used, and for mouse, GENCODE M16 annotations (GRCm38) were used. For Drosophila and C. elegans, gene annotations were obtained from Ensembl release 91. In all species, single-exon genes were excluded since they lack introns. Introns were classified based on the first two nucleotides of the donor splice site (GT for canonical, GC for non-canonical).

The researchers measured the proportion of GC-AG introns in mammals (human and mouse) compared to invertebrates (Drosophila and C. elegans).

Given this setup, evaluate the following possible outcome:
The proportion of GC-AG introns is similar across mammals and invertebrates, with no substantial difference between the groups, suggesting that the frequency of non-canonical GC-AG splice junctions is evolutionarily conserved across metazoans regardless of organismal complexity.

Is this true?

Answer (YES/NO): NO